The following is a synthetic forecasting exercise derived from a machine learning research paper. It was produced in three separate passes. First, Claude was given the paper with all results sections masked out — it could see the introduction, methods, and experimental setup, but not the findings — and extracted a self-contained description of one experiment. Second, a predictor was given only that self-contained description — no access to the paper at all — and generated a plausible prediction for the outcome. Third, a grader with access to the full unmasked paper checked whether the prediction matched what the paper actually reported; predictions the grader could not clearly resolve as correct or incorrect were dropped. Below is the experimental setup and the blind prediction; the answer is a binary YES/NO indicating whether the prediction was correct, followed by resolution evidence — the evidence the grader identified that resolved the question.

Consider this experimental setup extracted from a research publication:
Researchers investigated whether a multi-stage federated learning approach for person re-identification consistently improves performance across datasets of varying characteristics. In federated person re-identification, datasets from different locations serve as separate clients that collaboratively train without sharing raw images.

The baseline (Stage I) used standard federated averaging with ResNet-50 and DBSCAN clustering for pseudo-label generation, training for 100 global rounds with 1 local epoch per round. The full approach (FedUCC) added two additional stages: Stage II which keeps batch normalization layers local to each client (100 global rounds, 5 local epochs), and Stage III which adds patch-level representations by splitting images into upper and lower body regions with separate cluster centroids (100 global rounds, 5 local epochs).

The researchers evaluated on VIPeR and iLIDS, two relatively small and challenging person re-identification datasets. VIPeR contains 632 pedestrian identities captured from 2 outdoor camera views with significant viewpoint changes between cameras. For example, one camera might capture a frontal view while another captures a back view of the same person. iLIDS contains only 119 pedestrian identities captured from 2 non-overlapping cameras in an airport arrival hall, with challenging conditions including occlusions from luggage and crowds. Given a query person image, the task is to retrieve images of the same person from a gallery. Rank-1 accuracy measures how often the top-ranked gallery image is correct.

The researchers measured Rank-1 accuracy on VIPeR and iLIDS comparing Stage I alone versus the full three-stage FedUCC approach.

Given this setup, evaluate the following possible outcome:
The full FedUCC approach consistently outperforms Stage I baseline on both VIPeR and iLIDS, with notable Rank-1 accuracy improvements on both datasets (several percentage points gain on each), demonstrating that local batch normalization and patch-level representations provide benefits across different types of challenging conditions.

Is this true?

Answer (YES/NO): NO